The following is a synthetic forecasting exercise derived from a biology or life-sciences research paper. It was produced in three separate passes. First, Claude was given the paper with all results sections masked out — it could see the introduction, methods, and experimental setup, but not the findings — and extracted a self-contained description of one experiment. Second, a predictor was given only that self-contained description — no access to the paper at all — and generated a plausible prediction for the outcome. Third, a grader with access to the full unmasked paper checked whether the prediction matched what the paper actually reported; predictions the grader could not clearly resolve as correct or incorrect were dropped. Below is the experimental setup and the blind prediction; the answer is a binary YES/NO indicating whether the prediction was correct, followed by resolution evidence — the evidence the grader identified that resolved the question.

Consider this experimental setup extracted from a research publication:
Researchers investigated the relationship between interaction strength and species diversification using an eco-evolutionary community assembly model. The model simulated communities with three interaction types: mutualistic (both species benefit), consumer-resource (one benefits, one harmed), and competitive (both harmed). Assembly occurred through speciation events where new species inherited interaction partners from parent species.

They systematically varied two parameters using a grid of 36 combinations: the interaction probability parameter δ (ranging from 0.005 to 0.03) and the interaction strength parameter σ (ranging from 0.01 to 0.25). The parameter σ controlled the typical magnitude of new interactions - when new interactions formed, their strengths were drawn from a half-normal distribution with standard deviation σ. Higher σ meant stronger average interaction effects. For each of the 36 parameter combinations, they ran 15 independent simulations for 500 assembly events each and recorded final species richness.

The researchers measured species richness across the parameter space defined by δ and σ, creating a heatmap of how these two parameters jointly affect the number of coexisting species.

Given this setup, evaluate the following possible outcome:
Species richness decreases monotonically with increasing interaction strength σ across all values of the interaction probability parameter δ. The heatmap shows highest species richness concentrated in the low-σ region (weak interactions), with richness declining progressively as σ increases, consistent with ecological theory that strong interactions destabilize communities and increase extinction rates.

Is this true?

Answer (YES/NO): NO